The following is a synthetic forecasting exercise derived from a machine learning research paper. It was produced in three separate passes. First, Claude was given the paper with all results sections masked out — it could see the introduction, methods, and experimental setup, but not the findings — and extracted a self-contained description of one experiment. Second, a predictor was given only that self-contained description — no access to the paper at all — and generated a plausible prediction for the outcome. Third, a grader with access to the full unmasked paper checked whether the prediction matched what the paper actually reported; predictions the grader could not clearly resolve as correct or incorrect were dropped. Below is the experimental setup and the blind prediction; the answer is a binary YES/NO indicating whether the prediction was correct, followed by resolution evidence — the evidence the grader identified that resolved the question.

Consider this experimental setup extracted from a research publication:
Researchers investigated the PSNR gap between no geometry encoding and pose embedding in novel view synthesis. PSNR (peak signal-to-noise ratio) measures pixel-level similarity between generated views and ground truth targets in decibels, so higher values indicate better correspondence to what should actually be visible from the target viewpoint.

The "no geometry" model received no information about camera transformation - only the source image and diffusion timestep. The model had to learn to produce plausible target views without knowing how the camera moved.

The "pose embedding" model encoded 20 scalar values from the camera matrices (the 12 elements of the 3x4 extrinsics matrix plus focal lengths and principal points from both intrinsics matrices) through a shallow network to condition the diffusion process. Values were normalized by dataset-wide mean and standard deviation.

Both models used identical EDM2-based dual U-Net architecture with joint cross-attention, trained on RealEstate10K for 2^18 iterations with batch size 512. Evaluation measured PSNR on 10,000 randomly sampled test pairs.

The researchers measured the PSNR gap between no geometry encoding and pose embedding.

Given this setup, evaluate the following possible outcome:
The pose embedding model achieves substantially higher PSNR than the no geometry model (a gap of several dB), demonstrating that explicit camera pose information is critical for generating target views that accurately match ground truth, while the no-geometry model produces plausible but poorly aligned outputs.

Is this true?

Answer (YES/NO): YES